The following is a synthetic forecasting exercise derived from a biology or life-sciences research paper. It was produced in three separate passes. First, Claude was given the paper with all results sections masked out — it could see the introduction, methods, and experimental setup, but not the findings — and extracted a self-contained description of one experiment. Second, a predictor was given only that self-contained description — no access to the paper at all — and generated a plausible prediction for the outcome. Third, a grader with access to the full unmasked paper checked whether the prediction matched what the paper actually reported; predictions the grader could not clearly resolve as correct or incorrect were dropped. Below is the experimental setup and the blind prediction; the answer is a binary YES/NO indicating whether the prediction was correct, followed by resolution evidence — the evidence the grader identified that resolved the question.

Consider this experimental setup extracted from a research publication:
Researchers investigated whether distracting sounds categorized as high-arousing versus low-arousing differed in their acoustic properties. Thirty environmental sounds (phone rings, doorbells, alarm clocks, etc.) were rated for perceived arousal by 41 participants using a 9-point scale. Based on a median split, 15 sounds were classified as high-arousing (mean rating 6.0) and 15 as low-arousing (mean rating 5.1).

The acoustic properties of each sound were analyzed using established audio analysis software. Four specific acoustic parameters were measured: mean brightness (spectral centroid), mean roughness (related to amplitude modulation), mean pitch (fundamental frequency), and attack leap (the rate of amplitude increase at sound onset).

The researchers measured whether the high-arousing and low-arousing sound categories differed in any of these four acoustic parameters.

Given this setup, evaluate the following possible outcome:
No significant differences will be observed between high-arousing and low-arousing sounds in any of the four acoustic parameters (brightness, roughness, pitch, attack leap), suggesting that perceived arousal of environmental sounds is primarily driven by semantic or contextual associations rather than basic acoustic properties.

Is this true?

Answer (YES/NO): YES